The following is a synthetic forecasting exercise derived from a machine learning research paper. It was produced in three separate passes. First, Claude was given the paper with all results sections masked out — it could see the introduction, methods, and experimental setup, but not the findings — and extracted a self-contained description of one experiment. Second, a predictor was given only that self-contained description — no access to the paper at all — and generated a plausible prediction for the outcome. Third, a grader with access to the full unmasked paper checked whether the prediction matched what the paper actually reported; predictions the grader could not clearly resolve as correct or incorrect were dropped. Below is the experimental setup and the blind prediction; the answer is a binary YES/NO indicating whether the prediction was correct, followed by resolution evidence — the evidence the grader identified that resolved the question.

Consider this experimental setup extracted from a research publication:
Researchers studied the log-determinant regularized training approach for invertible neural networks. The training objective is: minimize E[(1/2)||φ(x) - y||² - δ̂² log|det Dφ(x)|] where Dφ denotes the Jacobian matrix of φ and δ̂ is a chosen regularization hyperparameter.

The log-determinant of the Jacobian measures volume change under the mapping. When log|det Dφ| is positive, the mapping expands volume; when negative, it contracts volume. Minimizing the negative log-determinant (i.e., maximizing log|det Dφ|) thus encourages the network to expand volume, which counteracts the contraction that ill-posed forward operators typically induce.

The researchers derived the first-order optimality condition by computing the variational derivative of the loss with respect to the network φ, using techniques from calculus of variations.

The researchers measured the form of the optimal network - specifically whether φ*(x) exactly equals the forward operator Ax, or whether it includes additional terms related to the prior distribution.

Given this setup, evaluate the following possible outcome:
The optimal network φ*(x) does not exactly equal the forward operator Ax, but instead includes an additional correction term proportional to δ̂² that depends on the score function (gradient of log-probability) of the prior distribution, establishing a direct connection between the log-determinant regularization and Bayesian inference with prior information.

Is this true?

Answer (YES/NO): NO